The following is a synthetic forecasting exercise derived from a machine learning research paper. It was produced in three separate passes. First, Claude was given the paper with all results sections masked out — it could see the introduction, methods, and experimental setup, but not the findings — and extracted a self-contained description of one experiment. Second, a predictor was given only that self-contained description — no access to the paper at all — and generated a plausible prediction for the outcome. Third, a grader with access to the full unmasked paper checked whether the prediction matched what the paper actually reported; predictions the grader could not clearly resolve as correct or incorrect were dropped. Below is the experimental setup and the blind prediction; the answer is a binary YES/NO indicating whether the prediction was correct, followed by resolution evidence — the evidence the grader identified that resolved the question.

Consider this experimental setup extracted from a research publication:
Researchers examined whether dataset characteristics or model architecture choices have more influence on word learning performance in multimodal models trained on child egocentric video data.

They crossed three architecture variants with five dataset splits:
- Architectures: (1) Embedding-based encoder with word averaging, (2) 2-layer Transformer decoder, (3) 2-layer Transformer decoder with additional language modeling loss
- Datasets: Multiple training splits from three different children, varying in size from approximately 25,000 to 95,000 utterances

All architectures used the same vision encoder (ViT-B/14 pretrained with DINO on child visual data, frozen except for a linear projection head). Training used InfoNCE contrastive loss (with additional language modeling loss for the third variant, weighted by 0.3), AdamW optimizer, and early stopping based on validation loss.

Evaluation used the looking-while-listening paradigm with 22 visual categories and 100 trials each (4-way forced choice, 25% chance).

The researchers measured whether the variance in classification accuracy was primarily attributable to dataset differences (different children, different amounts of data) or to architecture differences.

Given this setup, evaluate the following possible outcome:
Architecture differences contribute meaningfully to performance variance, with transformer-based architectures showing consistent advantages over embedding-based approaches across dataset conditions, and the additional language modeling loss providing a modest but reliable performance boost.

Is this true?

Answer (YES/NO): NO